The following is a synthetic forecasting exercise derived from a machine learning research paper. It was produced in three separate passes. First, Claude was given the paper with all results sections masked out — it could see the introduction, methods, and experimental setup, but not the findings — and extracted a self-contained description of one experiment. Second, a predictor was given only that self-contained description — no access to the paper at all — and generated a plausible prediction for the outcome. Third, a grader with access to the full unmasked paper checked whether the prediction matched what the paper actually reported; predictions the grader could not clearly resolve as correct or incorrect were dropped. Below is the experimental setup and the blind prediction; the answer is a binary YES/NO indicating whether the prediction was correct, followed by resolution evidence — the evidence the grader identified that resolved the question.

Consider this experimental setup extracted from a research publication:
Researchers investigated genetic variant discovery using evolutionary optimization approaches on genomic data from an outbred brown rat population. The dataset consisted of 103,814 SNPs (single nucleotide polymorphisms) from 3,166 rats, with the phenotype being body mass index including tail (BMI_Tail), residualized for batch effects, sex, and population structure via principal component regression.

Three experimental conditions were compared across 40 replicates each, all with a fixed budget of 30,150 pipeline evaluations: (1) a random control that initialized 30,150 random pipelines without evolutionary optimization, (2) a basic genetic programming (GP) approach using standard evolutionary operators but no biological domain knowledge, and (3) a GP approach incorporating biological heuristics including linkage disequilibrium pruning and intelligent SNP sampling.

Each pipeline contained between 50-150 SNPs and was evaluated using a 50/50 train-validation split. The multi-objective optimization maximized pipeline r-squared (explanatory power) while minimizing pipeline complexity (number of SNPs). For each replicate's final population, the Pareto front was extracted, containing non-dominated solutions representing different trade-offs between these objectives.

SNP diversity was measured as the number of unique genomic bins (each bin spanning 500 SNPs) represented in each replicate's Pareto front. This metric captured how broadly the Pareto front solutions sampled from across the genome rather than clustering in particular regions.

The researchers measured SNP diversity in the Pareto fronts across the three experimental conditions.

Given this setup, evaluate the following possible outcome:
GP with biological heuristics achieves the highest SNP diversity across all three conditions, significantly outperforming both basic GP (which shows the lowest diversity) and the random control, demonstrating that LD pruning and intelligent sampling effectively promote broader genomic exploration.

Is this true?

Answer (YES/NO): NO